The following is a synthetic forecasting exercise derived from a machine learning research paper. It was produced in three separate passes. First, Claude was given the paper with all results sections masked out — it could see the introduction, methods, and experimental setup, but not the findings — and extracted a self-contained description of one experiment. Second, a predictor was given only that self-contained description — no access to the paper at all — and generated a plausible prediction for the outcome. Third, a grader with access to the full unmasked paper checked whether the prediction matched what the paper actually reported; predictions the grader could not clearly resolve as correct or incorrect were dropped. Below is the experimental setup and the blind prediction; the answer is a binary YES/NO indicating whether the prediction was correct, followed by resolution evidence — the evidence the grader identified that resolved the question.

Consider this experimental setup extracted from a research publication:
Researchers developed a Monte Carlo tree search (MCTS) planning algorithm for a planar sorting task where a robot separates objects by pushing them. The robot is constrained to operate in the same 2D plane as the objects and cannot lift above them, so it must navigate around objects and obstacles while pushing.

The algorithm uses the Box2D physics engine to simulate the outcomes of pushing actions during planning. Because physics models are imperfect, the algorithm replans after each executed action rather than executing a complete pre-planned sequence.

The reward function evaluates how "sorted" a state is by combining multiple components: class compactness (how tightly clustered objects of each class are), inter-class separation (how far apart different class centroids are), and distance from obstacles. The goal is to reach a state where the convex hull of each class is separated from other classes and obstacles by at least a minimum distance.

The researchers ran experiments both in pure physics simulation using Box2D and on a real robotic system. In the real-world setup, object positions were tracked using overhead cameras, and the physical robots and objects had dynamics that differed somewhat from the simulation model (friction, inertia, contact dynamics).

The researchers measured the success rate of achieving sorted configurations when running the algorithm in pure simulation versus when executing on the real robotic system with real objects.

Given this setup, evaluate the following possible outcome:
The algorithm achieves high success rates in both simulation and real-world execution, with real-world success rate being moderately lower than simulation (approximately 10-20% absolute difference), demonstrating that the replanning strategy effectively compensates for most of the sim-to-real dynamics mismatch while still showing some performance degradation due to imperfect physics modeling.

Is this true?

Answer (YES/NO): NO